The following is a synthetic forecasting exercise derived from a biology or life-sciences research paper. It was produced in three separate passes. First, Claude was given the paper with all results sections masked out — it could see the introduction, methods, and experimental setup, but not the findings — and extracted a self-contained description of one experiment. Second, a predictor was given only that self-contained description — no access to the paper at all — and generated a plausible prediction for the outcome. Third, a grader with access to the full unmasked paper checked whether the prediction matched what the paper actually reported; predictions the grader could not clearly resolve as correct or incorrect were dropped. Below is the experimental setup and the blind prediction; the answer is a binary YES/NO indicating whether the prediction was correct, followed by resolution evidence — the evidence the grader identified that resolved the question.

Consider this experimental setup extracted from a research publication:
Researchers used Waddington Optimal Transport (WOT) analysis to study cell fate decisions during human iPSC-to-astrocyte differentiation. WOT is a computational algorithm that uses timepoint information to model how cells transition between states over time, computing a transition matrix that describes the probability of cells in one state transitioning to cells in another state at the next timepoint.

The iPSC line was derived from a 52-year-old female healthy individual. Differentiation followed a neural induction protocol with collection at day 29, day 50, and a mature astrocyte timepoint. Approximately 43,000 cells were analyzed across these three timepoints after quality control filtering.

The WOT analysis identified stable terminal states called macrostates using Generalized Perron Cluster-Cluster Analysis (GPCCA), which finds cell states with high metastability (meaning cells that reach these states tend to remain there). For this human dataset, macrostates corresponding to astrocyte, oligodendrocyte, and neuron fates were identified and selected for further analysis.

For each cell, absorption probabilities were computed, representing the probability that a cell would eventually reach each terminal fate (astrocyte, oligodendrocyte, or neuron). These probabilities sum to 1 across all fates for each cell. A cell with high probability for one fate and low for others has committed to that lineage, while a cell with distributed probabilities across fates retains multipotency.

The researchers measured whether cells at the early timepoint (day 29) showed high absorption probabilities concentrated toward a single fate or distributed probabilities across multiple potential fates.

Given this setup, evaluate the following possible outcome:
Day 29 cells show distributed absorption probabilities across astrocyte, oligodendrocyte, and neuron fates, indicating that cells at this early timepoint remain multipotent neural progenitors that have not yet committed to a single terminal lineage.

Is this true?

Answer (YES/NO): NO